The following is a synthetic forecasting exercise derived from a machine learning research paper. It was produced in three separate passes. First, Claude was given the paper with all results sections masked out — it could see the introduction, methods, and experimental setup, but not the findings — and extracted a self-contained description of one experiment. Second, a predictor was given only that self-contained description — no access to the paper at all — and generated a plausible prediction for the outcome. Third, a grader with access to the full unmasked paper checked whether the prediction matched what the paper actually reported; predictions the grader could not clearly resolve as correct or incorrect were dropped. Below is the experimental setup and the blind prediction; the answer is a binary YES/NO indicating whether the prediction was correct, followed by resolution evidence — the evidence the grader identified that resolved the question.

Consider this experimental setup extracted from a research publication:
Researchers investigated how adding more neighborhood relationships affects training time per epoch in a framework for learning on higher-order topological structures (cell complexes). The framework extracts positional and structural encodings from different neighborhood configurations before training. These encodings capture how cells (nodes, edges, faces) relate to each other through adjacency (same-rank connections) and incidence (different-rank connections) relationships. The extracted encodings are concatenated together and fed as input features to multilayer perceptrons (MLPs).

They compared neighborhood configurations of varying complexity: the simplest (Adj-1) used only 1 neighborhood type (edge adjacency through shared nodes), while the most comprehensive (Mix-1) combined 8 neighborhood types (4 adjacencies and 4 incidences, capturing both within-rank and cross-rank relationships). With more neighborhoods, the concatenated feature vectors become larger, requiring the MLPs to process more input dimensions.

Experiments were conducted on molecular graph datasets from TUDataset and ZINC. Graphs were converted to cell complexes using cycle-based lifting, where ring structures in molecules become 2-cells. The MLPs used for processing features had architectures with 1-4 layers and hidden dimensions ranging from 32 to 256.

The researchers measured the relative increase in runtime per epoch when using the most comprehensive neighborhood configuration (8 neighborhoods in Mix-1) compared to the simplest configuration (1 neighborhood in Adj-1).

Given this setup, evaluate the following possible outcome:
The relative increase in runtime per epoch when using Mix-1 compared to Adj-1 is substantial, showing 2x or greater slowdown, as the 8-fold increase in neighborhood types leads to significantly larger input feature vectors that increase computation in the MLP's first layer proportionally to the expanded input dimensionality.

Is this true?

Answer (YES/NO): NO